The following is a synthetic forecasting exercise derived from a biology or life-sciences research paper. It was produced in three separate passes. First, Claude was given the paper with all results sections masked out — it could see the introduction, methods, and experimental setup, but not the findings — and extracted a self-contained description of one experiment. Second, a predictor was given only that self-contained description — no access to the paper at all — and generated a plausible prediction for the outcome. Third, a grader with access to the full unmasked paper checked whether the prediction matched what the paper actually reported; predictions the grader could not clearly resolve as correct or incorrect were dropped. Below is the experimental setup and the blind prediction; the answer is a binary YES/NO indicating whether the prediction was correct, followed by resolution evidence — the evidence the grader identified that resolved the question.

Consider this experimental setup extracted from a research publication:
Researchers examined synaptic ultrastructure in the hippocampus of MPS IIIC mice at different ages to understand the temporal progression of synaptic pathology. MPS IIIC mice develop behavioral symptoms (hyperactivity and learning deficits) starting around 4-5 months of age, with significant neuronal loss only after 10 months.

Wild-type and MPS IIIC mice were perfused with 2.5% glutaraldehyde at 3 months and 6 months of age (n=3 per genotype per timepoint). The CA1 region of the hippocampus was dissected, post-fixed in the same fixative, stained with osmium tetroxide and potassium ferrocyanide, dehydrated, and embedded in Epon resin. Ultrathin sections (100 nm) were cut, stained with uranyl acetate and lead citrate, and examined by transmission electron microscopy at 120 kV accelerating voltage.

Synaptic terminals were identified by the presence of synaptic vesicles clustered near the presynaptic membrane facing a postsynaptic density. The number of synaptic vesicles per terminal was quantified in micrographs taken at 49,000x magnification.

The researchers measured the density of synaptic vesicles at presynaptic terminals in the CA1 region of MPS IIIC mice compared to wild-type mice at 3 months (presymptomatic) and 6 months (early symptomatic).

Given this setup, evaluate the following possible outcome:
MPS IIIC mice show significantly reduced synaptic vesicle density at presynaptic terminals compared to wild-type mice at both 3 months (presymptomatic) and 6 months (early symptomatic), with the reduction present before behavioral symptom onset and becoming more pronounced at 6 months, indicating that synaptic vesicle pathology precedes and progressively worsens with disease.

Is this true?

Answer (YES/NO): YES